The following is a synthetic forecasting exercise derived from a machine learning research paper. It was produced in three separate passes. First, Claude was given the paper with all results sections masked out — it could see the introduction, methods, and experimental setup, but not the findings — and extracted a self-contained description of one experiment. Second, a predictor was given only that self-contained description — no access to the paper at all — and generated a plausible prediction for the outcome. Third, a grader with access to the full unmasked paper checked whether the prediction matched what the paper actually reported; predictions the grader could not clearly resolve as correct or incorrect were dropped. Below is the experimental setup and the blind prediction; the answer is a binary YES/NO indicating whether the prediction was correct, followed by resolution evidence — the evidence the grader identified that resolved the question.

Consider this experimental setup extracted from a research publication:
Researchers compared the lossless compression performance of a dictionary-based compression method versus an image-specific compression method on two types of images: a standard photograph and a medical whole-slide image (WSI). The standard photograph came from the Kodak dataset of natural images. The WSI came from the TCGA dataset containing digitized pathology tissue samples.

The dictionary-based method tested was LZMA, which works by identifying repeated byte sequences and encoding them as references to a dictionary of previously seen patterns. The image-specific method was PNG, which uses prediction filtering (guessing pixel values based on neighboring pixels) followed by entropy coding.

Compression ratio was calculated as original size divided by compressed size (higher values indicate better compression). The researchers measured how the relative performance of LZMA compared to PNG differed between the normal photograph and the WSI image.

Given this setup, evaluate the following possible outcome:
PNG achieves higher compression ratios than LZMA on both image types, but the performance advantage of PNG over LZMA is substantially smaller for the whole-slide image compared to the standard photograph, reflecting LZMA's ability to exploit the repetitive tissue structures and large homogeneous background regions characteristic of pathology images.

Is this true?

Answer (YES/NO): NO